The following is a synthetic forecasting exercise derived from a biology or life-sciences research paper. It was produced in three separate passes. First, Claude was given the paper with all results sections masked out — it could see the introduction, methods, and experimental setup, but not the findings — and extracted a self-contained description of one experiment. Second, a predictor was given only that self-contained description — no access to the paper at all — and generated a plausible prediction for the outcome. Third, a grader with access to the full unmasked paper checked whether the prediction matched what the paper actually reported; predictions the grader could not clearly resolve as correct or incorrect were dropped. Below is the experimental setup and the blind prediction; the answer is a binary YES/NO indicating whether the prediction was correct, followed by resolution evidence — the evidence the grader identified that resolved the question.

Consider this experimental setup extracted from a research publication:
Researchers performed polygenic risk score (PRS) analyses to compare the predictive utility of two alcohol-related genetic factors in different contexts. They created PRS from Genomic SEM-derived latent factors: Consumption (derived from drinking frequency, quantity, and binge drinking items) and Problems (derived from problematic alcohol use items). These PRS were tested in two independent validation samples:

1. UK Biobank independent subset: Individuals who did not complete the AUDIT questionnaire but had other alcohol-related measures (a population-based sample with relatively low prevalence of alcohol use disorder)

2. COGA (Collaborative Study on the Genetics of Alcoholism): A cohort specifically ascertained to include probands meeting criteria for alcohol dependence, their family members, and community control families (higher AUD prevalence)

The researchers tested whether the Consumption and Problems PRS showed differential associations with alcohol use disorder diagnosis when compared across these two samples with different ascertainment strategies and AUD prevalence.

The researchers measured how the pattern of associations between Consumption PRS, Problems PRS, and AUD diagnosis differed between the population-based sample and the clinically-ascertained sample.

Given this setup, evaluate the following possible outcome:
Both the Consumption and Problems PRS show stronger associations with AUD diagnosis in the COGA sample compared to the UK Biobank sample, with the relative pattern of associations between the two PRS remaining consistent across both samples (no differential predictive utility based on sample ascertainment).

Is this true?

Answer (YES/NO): NO